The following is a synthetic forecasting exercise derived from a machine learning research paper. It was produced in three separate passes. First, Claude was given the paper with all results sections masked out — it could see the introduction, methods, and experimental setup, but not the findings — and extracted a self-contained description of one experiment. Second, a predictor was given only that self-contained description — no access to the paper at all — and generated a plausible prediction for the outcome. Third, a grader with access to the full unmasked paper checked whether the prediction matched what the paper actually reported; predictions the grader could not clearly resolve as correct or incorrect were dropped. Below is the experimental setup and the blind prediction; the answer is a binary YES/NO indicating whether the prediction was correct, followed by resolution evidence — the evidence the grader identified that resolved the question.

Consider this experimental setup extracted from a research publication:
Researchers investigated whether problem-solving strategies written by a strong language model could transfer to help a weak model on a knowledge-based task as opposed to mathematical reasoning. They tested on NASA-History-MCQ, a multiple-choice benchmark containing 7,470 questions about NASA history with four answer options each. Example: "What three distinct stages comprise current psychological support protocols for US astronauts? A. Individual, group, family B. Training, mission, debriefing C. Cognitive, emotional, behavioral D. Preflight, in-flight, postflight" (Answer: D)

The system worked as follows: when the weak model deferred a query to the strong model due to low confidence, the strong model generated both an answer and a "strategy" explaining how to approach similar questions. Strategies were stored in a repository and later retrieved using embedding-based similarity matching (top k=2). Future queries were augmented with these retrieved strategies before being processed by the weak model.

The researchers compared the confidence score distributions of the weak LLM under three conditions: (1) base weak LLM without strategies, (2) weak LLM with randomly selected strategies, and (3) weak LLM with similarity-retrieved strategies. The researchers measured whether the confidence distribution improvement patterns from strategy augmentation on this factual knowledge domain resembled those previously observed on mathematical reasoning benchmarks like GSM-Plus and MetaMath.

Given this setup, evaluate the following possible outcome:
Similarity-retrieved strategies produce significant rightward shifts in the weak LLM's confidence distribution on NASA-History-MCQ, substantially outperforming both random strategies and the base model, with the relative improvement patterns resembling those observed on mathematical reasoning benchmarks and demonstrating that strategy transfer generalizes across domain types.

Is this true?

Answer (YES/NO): NO